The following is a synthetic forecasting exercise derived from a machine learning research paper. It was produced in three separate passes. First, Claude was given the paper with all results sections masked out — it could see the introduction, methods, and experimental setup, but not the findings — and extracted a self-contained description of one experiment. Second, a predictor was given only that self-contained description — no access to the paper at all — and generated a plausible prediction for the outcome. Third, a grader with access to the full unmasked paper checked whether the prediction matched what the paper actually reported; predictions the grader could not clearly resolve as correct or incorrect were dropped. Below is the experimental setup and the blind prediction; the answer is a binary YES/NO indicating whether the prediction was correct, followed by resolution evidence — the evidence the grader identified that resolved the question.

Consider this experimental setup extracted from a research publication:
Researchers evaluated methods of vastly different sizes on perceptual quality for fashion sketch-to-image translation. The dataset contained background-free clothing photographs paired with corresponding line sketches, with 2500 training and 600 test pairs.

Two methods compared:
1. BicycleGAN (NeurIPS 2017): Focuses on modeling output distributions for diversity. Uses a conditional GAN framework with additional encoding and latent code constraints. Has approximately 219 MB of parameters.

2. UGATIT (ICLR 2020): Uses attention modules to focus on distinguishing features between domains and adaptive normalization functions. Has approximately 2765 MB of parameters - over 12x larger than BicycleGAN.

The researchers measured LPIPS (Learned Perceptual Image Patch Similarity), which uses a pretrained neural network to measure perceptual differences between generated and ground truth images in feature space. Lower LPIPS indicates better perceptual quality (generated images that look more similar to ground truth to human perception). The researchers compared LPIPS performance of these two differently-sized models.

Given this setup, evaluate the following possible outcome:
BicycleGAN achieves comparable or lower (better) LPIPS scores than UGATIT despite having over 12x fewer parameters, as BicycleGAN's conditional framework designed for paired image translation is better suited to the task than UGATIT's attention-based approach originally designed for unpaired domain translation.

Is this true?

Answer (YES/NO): NO